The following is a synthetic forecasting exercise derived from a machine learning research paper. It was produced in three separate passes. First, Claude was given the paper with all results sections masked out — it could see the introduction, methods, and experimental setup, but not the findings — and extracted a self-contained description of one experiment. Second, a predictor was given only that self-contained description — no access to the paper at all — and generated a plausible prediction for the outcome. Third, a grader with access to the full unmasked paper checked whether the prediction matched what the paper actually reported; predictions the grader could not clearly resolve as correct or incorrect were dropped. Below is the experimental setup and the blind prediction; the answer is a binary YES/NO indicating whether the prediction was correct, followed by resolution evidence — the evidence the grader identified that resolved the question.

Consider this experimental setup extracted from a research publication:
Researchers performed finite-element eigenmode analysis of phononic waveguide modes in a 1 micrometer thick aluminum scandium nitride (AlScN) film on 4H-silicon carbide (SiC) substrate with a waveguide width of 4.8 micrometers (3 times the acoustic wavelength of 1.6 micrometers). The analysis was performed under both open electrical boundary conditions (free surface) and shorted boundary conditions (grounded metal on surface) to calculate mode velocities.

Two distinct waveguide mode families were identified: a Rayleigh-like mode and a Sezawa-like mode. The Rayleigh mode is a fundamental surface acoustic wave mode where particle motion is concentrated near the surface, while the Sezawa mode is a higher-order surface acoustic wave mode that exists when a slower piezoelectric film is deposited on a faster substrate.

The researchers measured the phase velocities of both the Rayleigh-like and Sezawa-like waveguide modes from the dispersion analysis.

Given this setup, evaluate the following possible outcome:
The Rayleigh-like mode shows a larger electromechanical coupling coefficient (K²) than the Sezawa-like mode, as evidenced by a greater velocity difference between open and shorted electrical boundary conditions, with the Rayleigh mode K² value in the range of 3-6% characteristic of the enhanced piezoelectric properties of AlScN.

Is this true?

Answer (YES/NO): NO